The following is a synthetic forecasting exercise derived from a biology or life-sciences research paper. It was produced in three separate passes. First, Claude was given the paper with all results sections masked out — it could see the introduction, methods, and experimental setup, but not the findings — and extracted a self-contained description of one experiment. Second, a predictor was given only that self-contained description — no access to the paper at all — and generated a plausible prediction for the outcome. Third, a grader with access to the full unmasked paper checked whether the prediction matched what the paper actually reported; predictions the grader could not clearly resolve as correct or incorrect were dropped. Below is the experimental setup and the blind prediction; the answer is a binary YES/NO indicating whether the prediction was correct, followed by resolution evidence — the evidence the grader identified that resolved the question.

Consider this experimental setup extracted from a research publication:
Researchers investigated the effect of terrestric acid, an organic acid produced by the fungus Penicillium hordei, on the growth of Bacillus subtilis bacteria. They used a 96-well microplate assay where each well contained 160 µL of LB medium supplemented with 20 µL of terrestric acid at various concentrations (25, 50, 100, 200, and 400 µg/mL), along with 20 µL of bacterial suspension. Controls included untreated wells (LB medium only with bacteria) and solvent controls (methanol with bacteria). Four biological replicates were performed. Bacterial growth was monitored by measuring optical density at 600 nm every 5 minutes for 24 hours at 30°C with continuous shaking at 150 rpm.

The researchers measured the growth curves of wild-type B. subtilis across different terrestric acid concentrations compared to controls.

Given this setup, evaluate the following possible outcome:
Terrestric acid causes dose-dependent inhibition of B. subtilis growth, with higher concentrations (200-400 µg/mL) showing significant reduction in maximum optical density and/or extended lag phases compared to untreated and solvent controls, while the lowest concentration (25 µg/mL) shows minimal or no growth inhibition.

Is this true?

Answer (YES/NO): NO